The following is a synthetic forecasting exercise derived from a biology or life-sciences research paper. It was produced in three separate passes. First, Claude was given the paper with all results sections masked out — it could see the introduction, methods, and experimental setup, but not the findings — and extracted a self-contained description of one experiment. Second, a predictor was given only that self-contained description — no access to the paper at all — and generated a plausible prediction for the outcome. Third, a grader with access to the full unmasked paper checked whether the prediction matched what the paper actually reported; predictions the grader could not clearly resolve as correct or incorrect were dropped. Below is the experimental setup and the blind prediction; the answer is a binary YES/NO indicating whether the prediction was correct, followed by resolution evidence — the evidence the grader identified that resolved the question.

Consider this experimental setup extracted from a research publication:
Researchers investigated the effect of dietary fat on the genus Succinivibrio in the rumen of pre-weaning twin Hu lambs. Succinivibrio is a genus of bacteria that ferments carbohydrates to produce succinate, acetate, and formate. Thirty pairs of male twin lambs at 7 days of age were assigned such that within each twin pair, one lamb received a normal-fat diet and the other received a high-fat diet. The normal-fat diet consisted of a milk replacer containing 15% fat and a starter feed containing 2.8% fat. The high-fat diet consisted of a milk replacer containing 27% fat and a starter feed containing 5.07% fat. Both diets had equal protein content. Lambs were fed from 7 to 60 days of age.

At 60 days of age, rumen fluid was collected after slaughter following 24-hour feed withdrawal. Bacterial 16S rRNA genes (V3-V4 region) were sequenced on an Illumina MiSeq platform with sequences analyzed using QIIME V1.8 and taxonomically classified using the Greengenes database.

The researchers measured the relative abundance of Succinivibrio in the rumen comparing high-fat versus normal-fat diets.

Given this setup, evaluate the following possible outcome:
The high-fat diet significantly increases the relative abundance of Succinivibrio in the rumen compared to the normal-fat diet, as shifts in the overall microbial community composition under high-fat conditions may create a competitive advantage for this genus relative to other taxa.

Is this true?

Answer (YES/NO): YES